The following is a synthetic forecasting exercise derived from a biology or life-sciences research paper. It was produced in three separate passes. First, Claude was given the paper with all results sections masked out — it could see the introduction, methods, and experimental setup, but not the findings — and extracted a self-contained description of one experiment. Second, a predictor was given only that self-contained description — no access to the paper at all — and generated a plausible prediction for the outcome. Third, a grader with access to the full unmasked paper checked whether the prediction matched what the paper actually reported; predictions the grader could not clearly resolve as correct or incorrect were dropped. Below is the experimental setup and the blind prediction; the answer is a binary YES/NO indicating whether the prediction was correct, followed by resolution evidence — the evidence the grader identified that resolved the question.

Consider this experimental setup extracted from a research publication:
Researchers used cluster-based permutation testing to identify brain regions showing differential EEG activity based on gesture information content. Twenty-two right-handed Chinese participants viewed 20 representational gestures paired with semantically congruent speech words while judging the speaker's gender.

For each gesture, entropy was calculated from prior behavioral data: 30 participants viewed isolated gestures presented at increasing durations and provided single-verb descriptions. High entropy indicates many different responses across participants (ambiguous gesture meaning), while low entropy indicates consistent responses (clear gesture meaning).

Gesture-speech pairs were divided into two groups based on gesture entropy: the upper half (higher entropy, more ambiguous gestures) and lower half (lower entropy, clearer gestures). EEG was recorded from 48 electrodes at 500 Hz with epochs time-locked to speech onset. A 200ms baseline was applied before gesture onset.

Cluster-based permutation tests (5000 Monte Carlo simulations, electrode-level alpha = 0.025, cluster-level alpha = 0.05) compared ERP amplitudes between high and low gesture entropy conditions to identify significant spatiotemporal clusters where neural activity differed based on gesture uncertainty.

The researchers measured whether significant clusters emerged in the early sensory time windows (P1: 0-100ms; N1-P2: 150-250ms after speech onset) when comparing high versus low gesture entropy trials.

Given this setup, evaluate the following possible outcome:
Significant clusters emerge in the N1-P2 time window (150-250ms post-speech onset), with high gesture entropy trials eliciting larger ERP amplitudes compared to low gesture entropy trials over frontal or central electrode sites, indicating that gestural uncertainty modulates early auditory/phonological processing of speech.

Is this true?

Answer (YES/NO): NO